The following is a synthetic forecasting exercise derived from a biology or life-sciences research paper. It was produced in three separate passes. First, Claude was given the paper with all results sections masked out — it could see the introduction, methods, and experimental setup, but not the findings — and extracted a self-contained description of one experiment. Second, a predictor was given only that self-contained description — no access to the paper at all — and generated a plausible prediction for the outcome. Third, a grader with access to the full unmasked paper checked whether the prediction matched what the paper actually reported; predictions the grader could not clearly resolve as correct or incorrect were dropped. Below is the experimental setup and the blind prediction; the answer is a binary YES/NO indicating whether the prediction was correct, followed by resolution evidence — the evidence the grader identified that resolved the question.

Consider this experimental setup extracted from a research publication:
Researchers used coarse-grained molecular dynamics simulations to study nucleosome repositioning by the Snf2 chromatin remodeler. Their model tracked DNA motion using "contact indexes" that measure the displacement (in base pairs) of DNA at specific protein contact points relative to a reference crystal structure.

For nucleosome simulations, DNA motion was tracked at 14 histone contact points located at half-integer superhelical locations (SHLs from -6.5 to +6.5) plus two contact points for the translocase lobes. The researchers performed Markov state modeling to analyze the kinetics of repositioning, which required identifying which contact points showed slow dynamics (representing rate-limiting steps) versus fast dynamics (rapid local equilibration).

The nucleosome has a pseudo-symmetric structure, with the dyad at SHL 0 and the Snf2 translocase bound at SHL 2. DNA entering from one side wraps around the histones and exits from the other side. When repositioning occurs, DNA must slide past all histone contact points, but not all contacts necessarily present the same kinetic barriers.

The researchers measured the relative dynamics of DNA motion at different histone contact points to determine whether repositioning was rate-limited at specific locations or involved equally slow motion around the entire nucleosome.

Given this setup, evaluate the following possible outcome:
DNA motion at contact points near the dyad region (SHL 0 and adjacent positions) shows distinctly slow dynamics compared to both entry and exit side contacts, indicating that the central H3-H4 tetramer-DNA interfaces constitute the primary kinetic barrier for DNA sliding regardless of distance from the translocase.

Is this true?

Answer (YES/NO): NO